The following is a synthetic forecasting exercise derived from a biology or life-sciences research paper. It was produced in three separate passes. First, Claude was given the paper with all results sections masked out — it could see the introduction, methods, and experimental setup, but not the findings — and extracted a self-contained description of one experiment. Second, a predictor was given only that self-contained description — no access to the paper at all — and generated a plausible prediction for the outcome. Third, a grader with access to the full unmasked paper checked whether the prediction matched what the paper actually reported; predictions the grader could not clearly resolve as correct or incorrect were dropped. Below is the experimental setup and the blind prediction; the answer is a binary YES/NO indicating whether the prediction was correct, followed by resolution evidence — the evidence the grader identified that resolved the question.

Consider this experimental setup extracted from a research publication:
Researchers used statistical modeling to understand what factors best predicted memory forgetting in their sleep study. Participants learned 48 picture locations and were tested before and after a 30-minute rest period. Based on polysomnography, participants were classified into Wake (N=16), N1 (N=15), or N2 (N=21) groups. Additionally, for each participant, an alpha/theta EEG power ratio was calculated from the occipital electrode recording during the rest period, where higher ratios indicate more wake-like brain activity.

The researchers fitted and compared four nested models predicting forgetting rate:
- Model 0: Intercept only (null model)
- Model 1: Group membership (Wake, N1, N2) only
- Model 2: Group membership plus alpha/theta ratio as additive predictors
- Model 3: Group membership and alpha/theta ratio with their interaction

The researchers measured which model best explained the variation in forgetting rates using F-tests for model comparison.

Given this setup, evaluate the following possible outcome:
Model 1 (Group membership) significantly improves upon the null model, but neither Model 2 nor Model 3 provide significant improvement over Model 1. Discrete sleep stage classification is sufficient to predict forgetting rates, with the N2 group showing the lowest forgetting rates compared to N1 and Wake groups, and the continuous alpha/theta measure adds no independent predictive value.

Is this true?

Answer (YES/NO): NO